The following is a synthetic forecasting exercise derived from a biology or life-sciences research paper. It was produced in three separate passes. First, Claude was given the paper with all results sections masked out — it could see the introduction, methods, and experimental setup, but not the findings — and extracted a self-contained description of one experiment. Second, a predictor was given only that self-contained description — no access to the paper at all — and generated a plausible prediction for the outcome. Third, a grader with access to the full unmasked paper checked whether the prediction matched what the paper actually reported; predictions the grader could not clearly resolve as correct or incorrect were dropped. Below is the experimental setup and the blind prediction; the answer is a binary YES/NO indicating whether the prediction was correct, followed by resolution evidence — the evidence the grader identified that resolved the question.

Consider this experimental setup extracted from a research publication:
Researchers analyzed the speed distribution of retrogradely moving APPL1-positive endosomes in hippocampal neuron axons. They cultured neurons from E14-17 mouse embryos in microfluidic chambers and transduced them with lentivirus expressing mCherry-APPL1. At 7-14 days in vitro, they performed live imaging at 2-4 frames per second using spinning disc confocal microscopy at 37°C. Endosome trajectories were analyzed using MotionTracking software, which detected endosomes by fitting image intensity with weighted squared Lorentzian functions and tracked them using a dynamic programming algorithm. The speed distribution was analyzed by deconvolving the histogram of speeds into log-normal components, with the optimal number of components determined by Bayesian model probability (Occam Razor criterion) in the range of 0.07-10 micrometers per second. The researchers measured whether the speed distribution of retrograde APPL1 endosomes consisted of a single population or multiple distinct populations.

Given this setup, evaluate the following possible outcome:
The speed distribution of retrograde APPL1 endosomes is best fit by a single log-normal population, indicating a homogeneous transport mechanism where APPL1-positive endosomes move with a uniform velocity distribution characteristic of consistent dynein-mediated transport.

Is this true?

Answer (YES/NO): NO